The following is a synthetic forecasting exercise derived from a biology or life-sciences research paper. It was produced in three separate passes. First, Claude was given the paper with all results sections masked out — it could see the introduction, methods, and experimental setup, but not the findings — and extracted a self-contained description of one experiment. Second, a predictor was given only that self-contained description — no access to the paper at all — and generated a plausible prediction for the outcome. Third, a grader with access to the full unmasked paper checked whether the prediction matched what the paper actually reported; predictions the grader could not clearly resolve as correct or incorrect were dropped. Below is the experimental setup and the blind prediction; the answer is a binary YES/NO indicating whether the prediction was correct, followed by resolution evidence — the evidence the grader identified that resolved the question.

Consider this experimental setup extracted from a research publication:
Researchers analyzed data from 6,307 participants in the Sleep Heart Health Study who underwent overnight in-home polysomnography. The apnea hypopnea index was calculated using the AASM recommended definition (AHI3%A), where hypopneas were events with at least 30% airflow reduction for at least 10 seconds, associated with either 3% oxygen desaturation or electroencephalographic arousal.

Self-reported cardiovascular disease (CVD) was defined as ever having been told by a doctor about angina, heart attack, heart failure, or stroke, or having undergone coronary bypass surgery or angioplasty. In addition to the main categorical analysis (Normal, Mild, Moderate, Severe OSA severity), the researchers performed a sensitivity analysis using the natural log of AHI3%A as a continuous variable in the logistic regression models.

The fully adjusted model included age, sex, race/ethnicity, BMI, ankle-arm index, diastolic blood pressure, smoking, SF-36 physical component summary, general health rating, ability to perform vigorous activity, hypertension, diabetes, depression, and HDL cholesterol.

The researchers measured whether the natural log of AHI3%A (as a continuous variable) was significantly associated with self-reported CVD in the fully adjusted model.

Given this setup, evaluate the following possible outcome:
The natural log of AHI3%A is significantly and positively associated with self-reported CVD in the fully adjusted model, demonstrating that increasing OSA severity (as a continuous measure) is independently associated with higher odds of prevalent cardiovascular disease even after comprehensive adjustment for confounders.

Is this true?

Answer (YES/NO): NO